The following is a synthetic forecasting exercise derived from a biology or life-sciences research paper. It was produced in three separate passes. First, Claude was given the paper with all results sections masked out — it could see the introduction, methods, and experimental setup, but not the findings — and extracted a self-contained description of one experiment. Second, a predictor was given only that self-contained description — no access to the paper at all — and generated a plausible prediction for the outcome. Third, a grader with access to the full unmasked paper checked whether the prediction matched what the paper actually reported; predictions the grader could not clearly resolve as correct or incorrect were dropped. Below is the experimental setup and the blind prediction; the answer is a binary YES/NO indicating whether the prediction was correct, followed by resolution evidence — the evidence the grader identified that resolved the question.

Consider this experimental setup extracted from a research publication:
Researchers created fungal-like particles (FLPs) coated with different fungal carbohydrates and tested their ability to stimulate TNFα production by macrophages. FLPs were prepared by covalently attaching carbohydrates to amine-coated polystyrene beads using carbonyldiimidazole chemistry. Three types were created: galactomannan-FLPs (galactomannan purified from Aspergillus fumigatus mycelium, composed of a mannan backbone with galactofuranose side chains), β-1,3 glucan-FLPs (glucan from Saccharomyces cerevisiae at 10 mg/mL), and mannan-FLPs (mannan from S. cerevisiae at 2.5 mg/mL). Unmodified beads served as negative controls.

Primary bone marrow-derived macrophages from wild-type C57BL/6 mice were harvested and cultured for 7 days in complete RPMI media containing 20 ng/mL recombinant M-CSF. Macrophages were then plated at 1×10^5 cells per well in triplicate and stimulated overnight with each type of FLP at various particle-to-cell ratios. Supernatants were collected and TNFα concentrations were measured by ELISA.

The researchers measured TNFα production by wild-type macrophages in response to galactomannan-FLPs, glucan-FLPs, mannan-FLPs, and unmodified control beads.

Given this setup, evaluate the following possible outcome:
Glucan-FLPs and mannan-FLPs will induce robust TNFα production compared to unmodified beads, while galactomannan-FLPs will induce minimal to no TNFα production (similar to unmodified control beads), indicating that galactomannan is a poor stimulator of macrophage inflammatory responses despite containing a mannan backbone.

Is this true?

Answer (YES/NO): NO